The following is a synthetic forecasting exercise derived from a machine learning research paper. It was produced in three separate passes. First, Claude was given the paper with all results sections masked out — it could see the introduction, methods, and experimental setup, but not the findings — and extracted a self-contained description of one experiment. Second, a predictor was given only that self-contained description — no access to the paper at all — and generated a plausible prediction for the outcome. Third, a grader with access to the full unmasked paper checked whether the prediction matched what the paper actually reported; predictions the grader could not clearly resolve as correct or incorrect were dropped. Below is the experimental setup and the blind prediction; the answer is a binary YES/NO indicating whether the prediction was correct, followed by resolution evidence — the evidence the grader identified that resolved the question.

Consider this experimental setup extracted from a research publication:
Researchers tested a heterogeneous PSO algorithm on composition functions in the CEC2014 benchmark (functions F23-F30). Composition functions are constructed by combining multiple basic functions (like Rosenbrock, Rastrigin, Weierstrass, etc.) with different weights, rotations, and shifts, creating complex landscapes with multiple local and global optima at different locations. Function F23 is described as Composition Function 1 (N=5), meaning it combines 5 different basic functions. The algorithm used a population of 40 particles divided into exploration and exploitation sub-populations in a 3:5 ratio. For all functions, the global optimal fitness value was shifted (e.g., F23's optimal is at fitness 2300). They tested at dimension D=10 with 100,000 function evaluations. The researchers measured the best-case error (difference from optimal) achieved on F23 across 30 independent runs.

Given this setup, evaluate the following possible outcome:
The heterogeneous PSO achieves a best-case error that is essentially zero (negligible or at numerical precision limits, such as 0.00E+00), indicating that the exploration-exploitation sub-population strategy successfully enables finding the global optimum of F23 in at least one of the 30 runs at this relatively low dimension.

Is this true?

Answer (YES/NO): NO